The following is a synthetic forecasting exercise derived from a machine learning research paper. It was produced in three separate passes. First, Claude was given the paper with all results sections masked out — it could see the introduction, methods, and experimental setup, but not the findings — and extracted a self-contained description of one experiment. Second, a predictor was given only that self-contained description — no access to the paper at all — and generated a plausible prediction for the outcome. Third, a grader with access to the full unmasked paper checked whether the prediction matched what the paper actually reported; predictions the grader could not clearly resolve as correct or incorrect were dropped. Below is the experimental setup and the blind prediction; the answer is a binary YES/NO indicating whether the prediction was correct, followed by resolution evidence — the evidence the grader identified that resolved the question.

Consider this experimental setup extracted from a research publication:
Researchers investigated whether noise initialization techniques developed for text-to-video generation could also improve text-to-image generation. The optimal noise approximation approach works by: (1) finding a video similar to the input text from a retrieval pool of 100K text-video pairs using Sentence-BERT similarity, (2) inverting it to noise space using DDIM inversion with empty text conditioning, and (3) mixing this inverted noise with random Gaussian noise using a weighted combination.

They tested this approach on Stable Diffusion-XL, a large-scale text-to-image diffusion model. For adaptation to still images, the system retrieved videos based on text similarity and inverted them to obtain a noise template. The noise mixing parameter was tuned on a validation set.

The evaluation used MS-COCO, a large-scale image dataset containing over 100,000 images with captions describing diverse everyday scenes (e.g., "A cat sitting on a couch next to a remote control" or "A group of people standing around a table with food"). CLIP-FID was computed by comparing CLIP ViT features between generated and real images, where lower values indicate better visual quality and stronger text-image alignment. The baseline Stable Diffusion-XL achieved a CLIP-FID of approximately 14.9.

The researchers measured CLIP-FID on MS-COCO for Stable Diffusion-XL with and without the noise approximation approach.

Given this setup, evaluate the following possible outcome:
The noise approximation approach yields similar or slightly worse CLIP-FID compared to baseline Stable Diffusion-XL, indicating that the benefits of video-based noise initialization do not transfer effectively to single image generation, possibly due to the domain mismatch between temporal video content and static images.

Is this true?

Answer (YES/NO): NO